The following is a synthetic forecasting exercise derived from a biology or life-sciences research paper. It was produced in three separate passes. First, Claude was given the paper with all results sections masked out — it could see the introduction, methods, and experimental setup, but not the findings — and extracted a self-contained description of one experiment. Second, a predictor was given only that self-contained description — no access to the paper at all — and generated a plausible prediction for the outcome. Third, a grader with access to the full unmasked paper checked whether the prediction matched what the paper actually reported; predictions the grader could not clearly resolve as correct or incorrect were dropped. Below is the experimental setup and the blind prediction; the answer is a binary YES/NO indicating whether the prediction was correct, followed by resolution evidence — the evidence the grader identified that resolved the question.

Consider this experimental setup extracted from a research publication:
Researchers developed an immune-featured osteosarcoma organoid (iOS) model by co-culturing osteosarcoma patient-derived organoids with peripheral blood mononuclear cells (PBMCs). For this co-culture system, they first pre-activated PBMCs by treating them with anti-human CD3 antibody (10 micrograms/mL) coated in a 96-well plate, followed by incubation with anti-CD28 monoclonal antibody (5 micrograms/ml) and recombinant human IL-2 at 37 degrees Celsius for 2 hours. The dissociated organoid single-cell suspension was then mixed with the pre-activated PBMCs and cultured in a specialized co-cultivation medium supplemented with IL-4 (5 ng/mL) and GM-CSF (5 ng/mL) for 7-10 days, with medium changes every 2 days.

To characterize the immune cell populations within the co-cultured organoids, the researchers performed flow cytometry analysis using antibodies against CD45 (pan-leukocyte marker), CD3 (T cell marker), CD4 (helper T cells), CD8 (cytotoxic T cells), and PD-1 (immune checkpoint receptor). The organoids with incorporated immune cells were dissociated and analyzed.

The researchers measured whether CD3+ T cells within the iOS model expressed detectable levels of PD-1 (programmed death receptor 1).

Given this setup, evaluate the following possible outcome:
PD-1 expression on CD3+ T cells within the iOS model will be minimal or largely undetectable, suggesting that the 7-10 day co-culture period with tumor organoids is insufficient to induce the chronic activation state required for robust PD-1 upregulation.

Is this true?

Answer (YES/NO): NO